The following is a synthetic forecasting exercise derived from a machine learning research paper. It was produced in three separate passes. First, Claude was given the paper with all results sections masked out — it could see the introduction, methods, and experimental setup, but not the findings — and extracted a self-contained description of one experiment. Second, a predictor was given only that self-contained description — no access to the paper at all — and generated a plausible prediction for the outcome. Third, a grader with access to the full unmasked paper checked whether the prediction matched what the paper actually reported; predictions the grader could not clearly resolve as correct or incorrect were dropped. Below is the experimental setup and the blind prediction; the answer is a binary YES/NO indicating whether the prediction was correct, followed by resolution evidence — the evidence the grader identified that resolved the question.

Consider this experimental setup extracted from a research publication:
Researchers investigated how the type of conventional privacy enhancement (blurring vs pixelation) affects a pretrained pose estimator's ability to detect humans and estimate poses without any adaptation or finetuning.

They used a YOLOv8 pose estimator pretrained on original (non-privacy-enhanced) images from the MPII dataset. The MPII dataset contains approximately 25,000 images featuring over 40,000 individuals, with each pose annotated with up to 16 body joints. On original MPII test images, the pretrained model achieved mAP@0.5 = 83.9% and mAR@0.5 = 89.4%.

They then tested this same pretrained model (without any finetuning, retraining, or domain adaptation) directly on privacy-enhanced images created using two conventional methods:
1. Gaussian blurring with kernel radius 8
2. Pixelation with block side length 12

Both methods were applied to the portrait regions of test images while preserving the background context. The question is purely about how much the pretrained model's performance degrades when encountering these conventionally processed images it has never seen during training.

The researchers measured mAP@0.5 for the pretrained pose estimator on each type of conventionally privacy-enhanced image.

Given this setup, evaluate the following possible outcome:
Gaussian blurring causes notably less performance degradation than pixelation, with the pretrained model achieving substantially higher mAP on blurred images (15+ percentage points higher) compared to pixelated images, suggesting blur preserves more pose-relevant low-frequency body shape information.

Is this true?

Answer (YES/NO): NO